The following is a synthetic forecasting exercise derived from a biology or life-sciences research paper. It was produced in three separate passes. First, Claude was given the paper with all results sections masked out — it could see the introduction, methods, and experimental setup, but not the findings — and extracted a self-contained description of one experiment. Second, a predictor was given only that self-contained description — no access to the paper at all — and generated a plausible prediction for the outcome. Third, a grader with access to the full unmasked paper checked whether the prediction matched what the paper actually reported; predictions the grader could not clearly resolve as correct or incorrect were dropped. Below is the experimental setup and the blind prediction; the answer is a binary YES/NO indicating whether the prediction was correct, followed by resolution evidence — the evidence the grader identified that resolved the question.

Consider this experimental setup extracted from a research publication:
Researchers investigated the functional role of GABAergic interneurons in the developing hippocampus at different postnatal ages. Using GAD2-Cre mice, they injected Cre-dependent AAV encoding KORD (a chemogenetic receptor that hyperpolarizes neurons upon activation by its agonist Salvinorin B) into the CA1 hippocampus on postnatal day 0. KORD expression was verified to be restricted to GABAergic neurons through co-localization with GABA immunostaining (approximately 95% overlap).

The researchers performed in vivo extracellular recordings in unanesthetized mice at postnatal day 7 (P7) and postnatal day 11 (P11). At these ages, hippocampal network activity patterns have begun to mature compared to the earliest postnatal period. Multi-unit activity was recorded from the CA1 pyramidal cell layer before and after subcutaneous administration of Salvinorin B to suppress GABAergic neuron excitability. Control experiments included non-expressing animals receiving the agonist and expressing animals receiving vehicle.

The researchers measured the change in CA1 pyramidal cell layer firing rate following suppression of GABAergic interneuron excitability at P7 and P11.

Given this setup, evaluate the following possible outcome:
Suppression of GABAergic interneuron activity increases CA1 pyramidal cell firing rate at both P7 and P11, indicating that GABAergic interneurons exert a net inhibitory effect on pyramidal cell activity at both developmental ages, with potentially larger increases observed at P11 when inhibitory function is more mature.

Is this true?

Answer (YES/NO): NO